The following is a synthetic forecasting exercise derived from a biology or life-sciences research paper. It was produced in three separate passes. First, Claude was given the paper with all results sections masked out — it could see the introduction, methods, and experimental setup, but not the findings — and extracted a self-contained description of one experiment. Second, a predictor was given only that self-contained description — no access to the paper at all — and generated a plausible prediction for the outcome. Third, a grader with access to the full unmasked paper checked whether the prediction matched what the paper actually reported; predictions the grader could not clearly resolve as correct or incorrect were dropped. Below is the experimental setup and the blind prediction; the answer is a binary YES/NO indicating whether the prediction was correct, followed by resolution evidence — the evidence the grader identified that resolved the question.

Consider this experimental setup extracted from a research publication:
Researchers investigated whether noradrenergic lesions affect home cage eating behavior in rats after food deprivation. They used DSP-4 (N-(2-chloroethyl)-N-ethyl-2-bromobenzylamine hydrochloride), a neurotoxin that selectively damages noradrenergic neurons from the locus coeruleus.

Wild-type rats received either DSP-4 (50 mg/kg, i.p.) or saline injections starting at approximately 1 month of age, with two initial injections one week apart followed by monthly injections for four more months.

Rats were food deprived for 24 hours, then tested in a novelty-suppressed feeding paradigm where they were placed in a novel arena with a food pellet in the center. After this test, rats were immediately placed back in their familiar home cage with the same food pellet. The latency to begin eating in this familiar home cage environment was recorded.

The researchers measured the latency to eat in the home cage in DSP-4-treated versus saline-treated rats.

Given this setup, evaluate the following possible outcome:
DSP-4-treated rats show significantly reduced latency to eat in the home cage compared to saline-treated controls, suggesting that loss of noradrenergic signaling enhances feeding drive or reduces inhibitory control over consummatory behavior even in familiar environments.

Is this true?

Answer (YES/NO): YES